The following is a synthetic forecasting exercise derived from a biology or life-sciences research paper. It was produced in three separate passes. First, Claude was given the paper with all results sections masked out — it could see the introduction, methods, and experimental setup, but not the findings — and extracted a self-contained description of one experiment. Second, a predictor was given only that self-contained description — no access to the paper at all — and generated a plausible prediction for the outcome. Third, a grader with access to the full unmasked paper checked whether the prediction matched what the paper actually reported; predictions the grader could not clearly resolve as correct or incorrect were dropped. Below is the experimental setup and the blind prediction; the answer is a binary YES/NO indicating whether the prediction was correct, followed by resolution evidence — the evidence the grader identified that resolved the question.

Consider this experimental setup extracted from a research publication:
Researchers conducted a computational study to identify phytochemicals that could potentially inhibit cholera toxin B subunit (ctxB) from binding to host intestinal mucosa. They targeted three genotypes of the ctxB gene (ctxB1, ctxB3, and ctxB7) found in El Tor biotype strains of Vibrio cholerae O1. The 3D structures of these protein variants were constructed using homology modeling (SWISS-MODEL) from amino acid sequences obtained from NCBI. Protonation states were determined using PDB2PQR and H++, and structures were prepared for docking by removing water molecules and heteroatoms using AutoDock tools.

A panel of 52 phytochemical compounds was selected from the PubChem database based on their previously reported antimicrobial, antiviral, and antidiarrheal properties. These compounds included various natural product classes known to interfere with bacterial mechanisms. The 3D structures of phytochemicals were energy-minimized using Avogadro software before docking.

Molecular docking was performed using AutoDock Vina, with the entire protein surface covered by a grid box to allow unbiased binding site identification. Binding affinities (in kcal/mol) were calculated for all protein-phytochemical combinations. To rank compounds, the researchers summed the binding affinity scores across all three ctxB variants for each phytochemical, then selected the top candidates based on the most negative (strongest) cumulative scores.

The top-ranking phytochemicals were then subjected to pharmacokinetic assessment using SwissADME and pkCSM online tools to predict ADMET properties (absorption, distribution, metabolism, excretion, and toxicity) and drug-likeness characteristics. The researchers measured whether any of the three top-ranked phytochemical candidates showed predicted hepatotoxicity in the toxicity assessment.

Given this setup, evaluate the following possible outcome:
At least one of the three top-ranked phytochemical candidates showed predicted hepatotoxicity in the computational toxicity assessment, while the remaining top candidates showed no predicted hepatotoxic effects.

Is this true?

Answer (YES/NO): YES